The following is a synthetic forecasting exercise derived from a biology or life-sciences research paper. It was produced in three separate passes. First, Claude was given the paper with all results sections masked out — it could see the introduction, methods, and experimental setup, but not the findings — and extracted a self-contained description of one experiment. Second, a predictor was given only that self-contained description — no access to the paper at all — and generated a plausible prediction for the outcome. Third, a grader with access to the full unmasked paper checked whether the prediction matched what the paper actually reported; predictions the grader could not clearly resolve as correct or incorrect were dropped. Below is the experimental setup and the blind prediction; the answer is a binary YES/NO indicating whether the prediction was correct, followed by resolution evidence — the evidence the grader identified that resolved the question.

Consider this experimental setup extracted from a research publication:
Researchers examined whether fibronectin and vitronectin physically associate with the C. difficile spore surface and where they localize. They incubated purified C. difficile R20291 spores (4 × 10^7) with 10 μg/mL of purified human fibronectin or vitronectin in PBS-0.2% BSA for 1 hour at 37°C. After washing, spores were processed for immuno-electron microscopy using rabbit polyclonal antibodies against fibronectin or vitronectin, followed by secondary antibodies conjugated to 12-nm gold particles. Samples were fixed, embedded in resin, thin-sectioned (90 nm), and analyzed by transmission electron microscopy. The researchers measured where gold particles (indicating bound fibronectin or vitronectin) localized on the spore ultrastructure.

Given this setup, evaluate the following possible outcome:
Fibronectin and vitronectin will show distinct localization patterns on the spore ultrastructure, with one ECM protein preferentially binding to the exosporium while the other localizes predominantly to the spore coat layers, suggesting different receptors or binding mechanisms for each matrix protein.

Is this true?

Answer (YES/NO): NO